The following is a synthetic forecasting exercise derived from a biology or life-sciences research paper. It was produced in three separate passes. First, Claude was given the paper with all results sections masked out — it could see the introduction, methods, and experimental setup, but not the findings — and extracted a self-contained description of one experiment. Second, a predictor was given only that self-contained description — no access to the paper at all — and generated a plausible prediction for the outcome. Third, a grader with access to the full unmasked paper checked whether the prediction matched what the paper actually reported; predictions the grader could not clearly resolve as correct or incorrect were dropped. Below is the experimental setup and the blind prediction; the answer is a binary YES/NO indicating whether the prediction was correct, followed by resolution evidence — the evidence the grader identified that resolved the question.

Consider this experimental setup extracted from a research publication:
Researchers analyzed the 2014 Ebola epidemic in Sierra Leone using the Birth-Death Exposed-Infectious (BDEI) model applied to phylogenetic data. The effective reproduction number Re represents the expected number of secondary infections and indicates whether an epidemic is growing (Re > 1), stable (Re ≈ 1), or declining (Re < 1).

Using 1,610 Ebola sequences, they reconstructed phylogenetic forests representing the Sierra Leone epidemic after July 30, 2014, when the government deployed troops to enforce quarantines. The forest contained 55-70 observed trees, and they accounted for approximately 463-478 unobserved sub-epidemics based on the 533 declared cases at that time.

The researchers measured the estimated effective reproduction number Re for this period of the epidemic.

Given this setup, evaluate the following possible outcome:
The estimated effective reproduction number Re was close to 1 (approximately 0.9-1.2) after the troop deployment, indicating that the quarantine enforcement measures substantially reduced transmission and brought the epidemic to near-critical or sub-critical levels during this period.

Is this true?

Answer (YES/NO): YES